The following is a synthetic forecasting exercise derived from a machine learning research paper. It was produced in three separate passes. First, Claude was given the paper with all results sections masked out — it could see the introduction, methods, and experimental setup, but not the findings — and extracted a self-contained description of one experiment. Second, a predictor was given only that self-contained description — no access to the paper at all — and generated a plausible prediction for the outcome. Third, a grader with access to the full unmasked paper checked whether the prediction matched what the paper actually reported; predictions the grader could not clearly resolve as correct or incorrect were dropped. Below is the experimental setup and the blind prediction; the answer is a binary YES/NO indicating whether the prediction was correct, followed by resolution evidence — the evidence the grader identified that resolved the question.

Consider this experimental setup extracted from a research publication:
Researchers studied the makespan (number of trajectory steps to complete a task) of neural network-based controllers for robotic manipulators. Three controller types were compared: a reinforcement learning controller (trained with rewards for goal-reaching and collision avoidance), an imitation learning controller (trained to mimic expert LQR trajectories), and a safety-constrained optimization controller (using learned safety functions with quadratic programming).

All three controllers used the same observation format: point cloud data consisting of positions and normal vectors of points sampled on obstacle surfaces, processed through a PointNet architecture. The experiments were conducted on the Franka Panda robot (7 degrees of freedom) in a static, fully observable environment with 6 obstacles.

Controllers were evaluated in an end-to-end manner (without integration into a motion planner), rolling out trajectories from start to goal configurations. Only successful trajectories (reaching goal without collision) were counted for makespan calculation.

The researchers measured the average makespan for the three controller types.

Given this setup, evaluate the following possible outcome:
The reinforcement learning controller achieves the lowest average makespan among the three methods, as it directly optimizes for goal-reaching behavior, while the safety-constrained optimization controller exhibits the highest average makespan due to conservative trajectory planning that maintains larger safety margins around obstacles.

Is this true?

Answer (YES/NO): NO